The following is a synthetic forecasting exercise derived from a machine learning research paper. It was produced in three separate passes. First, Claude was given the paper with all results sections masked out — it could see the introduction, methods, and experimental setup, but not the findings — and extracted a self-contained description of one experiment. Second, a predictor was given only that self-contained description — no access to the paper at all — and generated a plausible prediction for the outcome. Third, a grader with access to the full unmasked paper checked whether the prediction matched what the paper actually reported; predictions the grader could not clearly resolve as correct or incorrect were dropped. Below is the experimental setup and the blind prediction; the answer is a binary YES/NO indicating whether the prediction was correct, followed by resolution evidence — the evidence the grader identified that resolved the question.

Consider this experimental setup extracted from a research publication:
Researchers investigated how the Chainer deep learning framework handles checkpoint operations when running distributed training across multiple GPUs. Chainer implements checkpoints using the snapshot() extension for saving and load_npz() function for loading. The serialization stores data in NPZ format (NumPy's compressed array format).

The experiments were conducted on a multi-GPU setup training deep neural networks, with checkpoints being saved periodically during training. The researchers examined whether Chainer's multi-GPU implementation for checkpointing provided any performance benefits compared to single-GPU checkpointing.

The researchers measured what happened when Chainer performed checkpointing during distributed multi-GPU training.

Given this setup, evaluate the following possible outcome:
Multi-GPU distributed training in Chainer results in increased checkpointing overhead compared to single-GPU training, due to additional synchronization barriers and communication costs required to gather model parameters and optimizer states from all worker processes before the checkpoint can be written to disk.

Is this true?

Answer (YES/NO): NO